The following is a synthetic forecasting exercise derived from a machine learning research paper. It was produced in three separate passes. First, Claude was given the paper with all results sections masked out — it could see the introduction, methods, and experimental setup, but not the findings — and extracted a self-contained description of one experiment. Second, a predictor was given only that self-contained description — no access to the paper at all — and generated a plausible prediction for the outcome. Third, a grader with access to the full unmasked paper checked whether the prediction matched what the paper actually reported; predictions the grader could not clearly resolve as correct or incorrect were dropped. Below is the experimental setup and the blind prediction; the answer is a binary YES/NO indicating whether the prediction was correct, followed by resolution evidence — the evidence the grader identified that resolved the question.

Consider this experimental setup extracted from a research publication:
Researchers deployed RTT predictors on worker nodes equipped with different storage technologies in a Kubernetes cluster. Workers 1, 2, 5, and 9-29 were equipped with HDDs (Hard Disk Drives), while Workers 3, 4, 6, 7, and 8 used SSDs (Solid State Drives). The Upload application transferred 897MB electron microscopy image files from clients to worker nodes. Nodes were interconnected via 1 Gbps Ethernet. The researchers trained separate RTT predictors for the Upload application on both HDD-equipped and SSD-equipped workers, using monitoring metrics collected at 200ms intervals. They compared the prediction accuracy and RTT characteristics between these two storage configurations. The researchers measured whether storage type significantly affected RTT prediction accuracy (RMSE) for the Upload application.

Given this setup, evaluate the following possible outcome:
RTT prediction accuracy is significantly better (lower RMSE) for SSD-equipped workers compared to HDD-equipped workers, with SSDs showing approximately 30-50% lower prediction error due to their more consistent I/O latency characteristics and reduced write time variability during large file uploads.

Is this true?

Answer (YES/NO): NO